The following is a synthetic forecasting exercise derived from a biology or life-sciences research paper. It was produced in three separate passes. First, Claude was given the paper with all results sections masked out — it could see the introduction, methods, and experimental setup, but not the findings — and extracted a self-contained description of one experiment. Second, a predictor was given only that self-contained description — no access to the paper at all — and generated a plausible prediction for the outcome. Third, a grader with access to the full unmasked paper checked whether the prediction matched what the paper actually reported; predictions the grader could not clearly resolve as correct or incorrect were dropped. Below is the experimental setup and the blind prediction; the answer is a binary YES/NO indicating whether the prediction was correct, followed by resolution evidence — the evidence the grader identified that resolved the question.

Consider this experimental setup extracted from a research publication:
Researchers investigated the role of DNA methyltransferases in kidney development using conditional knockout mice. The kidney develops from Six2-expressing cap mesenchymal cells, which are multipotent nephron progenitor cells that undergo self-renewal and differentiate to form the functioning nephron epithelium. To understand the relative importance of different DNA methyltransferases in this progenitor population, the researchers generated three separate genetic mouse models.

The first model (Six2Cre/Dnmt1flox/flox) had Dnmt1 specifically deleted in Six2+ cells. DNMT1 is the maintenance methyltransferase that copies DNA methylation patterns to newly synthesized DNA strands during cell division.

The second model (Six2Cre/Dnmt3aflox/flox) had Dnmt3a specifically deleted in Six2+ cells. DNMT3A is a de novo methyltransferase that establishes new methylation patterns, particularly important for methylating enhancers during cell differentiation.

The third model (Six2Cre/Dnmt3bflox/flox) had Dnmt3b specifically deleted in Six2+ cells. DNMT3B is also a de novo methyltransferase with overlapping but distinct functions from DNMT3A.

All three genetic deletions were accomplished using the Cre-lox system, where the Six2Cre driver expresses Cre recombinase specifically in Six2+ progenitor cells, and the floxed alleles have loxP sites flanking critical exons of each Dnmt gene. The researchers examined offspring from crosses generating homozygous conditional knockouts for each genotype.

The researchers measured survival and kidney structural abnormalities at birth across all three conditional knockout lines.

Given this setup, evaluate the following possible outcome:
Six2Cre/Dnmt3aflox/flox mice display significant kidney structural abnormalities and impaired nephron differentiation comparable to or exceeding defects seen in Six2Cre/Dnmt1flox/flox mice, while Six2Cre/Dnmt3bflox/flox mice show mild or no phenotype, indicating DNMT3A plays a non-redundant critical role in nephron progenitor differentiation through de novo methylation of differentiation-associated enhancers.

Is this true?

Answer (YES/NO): NO